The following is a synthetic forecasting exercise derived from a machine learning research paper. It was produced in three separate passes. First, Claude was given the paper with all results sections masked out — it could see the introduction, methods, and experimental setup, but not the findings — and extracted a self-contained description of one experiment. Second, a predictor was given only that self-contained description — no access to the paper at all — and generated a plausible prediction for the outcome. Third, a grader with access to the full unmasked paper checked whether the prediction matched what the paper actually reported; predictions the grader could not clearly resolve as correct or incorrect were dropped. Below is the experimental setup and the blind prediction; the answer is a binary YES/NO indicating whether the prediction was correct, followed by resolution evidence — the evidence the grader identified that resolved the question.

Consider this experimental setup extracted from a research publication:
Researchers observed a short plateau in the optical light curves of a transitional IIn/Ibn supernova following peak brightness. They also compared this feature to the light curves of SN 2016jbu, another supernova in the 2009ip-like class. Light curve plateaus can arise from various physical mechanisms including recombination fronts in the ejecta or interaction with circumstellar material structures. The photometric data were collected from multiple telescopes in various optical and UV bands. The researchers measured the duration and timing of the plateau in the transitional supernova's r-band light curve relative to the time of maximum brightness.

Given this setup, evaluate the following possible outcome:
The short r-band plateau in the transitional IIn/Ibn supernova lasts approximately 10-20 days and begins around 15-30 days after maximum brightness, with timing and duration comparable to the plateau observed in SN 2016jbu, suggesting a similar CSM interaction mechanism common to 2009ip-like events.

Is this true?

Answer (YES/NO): NO